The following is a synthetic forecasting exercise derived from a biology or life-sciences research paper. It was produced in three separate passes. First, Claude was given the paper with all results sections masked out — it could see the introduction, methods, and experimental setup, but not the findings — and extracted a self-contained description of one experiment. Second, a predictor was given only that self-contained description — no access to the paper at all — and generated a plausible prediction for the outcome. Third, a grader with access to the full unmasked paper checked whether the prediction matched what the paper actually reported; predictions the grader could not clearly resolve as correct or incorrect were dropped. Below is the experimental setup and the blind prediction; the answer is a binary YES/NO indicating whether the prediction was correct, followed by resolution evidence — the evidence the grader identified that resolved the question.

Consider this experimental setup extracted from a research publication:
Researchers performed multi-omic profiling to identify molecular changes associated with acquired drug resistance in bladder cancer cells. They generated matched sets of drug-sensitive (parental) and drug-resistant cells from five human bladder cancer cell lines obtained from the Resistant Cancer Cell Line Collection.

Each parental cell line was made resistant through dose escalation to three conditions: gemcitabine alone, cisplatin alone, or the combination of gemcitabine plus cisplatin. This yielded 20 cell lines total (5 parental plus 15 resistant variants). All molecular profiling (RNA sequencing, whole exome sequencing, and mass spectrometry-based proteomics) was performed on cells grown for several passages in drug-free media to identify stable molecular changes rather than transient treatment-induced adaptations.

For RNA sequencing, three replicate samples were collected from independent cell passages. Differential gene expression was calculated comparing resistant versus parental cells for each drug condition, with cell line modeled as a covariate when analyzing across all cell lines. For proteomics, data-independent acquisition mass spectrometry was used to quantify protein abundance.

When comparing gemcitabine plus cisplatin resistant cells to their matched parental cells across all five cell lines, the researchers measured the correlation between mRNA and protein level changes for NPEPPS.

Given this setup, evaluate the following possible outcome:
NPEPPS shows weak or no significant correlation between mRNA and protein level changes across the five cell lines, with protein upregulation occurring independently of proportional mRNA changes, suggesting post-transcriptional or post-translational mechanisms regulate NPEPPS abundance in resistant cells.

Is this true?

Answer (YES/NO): NO